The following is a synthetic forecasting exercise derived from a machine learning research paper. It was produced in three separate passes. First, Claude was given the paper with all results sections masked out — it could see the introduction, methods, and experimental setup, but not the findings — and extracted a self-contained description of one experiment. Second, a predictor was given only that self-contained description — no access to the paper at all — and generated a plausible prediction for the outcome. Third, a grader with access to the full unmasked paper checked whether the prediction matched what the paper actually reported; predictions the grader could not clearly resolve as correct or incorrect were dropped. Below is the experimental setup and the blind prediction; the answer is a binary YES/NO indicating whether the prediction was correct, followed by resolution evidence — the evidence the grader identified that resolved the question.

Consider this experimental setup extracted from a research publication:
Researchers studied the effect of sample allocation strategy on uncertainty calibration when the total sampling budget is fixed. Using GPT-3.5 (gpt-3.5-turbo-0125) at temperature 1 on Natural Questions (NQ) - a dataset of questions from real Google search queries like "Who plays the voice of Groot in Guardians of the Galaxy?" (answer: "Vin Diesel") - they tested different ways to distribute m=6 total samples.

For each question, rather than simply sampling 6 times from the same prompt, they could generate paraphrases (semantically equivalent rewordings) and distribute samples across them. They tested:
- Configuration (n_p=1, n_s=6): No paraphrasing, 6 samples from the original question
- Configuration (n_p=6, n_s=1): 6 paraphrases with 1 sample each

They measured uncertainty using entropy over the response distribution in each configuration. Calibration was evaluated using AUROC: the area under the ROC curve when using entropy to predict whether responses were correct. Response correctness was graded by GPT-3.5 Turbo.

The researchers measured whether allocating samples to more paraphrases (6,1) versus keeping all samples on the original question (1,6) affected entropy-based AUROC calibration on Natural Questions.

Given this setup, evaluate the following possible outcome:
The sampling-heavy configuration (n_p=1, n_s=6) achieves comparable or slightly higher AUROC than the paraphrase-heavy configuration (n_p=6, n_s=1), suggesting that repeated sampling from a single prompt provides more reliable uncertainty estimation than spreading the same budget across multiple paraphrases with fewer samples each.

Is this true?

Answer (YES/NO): YES